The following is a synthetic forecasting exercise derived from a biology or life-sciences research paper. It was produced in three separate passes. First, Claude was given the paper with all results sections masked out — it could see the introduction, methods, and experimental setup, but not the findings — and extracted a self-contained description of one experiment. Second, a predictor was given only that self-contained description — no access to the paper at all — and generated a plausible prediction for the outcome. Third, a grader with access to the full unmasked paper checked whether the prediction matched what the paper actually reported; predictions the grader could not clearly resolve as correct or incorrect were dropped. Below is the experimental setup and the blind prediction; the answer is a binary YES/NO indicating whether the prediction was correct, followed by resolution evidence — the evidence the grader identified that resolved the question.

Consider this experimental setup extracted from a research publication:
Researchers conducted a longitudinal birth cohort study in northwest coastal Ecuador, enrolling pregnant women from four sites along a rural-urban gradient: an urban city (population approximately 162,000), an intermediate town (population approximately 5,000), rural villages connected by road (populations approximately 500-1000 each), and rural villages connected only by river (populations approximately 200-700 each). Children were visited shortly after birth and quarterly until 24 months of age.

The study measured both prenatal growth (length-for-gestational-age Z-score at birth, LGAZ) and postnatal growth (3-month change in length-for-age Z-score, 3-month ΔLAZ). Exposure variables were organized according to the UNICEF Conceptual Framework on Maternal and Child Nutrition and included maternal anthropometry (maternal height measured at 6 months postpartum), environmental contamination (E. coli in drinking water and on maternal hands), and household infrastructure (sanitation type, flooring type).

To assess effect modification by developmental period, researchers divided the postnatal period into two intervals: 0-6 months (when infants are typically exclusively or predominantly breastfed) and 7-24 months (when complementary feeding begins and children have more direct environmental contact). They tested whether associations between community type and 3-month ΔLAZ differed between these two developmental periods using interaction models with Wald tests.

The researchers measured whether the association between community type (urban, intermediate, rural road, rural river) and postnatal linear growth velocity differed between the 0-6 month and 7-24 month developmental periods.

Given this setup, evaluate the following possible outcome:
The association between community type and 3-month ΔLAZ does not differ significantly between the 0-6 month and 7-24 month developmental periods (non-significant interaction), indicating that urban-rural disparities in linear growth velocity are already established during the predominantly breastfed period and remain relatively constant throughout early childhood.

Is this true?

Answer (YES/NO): NO